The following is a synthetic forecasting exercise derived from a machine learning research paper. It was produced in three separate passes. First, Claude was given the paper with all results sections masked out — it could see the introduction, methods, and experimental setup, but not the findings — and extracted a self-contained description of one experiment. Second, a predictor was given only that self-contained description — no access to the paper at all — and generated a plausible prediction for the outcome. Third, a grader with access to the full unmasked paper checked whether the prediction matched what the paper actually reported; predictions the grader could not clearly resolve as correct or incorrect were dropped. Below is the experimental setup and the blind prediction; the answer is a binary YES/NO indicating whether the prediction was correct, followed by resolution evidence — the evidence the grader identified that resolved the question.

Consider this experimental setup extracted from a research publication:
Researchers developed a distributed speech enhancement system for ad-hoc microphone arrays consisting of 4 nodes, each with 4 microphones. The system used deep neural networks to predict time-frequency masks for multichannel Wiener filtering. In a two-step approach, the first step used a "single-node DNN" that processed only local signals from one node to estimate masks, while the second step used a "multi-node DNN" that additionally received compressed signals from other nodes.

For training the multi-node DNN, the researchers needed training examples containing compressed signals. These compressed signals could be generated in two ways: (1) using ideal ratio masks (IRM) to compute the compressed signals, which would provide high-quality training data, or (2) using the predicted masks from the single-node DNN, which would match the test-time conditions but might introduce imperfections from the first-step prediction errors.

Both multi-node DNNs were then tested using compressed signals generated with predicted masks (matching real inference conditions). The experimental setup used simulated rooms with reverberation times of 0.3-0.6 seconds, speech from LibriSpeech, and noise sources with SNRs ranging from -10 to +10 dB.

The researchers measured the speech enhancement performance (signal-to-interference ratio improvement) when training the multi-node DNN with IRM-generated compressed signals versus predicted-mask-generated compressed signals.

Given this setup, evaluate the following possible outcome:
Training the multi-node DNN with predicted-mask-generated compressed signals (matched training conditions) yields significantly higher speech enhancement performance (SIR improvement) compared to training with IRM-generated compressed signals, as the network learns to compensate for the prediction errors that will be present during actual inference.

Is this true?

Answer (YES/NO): NO